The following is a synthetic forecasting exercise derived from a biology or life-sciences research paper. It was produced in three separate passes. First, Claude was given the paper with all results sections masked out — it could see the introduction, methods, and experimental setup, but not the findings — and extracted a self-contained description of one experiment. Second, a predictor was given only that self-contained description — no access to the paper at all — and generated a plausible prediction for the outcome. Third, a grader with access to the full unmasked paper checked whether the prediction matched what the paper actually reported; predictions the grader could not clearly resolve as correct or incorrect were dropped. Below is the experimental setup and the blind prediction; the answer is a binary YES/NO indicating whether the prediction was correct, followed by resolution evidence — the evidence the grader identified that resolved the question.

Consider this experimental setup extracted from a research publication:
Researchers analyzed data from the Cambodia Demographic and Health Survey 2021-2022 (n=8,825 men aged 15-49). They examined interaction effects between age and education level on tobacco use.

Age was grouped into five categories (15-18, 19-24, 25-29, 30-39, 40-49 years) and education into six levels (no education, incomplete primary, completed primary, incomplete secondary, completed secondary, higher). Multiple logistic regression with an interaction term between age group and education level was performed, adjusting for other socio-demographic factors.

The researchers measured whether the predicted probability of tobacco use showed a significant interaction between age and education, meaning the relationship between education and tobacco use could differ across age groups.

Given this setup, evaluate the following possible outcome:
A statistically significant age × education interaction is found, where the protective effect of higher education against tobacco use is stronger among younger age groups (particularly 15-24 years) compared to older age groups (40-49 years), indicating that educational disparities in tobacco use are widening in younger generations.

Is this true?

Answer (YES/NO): NO